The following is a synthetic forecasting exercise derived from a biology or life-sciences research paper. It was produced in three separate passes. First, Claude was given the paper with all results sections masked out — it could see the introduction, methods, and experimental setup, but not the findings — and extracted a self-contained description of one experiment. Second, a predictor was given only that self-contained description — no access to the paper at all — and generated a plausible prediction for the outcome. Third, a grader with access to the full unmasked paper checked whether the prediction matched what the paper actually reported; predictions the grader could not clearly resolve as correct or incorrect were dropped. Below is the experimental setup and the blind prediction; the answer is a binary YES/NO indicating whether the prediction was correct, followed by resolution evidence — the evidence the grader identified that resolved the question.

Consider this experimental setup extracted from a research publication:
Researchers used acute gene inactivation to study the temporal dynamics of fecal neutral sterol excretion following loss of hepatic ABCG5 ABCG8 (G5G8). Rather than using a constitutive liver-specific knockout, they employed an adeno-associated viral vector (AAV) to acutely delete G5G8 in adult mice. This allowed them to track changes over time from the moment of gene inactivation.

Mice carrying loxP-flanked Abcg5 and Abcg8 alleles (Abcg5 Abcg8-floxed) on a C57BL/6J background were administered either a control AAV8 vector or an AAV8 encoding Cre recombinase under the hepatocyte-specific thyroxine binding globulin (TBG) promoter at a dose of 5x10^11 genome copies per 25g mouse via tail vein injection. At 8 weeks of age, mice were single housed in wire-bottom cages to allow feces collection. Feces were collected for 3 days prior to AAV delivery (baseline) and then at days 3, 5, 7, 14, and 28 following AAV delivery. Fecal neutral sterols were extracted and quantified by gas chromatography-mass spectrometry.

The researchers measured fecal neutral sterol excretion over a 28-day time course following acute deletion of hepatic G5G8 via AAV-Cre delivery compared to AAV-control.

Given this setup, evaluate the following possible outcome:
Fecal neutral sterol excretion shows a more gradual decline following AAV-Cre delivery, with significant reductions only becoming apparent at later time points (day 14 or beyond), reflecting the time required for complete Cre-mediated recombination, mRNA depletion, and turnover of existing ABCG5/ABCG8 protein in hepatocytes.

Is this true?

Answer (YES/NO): NO